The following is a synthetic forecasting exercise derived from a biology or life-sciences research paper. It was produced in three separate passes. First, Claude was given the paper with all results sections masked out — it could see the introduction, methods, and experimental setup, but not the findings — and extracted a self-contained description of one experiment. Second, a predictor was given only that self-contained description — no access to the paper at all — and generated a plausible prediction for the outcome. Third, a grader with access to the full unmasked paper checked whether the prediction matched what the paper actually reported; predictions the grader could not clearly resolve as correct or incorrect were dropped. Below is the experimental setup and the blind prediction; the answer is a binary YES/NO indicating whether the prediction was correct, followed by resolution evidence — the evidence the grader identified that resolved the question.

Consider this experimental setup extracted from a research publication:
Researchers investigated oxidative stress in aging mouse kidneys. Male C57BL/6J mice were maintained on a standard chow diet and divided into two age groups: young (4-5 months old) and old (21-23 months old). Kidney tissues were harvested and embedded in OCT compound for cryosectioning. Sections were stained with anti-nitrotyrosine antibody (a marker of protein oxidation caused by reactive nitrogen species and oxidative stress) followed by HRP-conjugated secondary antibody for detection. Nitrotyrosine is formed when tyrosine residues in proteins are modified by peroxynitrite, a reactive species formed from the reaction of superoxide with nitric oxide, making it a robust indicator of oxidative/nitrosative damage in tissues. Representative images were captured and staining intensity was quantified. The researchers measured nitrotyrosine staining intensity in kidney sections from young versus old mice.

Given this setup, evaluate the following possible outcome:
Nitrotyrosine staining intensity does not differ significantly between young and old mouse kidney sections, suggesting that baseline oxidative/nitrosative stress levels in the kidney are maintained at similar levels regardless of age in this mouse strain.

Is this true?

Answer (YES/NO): NO